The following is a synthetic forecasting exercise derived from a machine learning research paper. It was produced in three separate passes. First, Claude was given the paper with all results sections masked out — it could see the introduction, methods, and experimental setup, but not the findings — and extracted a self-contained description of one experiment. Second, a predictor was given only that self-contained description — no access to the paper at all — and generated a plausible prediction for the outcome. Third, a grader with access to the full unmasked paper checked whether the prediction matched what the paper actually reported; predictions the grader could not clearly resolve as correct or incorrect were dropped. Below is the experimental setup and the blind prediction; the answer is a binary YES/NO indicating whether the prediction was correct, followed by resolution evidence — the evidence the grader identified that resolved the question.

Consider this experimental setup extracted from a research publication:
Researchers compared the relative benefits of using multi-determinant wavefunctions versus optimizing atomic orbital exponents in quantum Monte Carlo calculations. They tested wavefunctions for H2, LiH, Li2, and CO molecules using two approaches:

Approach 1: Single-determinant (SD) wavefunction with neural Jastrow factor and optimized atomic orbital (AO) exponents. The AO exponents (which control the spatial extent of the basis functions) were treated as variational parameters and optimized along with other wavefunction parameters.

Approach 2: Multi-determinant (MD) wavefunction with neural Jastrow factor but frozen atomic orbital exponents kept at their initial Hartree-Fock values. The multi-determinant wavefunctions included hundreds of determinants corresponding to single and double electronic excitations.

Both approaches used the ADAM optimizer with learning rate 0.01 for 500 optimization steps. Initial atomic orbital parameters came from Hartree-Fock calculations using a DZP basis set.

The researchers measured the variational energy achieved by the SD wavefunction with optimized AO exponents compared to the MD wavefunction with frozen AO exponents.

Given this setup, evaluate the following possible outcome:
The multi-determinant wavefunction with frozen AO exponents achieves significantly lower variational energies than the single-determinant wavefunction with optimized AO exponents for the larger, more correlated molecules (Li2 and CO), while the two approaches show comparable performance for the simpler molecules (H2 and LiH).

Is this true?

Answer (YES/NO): NO